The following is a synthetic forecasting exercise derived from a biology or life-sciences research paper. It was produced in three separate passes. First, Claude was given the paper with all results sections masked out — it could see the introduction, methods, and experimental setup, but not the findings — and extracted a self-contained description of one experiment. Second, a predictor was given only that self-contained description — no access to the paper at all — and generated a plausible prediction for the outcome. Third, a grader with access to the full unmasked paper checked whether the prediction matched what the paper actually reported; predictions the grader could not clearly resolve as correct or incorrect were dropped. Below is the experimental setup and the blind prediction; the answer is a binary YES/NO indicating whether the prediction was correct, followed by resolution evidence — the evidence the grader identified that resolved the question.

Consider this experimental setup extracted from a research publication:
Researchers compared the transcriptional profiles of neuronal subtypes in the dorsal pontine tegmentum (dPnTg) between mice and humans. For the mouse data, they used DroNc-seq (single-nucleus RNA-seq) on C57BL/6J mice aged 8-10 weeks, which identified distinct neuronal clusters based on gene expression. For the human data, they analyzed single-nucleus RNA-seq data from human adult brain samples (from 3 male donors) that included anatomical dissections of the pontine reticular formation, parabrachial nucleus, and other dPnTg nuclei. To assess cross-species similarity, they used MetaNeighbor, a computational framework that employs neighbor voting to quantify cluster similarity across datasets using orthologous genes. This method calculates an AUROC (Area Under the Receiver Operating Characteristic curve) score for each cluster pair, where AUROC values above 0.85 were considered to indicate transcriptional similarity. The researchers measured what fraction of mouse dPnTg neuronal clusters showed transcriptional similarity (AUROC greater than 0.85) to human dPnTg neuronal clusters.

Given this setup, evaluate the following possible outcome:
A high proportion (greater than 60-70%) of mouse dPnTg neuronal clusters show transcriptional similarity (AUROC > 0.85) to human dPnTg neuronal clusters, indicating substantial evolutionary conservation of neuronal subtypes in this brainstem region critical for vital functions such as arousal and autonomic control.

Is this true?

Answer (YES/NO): NO